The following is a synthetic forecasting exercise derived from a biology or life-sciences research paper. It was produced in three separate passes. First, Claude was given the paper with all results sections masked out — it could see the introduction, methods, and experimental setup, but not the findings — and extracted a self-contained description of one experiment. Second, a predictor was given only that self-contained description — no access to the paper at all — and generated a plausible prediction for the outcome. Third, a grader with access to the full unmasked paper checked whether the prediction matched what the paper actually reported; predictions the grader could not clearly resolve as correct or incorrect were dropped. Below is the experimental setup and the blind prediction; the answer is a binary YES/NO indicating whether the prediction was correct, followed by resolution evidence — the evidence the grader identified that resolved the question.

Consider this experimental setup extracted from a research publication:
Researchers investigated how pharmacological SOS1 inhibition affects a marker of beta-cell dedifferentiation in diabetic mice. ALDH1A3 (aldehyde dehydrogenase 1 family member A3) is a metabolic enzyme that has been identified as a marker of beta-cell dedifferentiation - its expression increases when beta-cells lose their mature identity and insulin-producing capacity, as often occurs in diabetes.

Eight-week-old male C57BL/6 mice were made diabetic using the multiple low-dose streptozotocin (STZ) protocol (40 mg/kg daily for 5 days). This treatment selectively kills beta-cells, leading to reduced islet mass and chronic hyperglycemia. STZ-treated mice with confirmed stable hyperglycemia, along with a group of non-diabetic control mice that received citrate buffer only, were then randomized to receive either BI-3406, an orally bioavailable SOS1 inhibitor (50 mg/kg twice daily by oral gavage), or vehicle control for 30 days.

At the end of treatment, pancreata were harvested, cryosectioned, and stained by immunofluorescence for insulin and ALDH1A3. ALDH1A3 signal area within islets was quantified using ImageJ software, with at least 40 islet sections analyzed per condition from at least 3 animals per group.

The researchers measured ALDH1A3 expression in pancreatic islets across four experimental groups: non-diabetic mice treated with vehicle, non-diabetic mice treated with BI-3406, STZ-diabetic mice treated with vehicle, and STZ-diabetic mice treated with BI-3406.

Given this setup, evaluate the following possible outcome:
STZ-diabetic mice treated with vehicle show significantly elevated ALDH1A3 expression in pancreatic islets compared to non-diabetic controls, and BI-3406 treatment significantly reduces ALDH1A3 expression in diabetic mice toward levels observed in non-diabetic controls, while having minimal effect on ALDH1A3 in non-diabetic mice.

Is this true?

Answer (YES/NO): NO